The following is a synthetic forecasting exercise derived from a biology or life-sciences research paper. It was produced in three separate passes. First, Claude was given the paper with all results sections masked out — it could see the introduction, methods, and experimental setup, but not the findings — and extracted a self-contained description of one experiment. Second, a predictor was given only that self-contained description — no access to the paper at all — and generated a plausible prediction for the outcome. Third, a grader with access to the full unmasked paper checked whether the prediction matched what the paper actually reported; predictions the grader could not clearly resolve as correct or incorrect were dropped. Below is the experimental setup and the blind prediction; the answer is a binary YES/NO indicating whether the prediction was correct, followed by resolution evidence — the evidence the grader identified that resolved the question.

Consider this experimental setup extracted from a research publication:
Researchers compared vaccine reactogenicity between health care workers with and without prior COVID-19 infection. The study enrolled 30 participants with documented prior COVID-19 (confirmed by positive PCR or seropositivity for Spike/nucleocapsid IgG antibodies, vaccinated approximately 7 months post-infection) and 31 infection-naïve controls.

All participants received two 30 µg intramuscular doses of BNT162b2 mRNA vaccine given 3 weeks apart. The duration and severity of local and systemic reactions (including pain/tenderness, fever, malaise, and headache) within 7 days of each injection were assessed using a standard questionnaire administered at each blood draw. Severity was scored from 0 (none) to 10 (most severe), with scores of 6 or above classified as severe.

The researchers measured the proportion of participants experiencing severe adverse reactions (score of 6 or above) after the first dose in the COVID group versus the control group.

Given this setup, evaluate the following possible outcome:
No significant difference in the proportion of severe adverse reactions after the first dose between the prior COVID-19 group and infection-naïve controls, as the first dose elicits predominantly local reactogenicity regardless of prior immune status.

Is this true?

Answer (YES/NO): NO